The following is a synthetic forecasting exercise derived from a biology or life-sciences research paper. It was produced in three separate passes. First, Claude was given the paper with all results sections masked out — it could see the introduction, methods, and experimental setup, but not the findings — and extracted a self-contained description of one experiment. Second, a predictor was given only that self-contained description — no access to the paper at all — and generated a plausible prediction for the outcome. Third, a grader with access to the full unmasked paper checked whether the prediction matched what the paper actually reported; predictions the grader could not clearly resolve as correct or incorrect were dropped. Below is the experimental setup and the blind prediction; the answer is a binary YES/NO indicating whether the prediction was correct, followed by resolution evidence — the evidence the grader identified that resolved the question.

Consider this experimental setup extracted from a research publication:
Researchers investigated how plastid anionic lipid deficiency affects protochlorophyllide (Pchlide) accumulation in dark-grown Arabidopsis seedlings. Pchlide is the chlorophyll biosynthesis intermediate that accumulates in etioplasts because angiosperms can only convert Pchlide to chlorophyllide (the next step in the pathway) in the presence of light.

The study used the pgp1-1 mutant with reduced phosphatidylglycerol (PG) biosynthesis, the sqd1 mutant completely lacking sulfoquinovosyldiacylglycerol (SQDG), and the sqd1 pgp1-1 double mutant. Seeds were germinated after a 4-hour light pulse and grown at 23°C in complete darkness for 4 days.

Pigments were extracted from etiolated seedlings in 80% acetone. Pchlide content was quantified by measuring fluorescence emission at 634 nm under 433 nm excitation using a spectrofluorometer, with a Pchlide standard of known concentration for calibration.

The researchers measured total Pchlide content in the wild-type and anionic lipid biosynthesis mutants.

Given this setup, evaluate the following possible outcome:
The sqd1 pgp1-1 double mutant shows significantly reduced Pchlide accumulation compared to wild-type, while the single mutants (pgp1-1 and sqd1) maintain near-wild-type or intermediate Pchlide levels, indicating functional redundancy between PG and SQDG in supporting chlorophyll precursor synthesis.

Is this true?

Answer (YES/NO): NO